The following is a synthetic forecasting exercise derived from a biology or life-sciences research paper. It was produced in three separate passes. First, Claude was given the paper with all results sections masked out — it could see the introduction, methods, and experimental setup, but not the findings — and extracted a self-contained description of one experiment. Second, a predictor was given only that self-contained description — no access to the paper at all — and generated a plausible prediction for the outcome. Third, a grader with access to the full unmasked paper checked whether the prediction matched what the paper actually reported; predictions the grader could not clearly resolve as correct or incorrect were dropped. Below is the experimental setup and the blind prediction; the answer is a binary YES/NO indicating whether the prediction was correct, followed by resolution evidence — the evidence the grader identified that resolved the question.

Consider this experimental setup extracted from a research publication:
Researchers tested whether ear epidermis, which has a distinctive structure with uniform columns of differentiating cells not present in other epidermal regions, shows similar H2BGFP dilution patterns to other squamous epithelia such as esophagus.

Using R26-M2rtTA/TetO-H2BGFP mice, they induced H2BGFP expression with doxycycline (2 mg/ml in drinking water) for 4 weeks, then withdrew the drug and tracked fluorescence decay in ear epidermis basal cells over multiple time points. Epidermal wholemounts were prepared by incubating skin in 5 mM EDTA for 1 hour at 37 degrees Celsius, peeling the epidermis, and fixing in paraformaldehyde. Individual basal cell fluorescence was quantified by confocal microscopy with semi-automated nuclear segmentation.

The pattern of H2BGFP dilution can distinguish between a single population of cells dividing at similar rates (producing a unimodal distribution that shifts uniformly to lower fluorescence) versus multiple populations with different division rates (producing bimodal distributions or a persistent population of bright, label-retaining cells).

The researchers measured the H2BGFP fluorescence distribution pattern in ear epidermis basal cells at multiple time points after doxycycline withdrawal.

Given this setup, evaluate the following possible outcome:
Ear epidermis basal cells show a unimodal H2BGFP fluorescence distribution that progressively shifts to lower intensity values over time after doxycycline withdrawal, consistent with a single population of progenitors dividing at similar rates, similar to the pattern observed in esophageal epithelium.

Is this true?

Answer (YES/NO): YES